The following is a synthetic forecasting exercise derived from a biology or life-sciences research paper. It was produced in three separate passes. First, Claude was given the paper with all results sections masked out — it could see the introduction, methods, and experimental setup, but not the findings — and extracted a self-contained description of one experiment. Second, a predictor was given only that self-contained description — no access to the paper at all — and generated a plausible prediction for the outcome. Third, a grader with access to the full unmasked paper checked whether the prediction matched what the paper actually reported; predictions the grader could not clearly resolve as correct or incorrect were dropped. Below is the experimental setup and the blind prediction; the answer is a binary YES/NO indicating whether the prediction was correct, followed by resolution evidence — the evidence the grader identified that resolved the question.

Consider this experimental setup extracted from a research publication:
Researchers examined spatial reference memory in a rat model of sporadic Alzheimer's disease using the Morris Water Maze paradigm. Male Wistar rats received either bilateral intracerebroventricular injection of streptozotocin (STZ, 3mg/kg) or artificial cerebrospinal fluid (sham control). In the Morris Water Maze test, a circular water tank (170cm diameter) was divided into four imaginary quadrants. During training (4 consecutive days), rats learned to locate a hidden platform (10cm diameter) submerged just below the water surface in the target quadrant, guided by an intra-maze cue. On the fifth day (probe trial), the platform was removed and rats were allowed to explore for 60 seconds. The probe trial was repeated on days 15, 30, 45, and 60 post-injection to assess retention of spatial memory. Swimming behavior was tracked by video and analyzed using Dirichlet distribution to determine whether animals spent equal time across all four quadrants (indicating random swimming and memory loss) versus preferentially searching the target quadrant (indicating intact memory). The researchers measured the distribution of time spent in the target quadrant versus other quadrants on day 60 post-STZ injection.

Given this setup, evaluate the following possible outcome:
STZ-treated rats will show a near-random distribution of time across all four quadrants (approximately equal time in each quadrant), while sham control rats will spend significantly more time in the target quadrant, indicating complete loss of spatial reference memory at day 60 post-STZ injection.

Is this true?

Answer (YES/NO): YES